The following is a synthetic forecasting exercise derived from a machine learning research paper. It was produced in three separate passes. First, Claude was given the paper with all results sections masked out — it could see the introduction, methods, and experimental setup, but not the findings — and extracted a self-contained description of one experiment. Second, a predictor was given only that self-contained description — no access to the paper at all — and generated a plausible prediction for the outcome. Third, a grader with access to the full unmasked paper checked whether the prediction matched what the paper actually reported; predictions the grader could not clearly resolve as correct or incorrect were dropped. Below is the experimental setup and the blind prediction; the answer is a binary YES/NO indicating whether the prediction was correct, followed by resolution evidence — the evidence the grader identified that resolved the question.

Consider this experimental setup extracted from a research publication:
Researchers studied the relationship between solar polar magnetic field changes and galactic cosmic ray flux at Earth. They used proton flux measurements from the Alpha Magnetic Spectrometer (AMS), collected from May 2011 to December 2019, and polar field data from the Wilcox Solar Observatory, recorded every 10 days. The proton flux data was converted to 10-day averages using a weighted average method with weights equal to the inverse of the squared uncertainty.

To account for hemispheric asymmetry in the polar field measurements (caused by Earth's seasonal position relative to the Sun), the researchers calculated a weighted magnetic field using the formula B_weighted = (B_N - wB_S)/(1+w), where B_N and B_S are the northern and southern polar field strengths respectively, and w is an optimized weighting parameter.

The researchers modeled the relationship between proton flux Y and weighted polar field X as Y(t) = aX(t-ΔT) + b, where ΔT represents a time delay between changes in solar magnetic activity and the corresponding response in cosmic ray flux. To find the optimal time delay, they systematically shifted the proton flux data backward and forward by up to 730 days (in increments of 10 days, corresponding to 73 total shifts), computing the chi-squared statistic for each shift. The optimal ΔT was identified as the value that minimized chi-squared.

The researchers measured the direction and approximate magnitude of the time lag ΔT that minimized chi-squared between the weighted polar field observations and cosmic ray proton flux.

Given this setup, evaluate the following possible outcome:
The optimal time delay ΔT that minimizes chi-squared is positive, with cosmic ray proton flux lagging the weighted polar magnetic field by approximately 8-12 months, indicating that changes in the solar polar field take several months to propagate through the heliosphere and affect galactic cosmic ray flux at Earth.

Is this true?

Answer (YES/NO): YES